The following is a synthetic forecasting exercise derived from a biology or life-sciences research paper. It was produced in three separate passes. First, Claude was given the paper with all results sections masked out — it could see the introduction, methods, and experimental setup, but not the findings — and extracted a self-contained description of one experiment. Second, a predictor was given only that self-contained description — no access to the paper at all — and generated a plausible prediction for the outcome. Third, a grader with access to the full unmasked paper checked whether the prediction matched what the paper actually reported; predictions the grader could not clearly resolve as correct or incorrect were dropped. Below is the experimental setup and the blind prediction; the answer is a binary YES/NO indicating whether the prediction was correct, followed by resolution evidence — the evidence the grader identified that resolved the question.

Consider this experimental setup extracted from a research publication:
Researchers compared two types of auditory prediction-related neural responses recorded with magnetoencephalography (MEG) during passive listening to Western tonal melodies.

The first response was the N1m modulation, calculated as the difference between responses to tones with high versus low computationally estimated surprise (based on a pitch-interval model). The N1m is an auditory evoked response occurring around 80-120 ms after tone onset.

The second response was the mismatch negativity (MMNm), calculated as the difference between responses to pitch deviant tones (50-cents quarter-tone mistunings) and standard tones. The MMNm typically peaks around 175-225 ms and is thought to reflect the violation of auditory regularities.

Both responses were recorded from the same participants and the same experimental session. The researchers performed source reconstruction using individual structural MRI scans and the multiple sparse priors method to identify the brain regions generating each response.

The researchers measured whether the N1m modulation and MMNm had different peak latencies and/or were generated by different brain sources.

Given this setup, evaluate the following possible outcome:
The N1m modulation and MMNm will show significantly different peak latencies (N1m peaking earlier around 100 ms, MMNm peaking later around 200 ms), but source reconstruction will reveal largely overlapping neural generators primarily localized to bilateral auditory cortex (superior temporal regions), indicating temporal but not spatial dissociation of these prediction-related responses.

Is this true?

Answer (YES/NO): YES